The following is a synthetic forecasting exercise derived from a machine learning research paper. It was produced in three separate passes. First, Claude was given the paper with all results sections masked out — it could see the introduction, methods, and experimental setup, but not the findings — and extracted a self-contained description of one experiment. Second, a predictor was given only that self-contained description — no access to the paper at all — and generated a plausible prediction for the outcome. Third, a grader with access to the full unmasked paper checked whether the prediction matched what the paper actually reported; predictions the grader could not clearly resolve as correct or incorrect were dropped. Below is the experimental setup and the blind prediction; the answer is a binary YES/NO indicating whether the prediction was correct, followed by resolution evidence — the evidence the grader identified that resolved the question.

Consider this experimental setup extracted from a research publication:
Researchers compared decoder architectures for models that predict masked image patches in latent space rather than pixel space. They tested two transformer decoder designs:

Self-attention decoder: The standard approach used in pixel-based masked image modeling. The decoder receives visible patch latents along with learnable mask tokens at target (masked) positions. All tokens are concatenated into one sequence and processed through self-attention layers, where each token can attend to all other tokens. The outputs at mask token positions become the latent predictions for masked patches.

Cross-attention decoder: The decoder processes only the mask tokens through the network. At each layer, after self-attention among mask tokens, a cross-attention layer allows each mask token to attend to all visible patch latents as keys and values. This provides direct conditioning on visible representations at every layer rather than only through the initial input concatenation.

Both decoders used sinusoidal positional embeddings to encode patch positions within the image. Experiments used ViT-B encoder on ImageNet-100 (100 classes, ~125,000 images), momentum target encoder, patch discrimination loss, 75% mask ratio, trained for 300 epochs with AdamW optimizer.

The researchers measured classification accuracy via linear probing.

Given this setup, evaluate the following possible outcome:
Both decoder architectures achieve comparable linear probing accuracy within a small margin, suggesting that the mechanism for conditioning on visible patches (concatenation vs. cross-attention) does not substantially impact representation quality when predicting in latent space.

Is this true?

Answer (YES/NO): NO